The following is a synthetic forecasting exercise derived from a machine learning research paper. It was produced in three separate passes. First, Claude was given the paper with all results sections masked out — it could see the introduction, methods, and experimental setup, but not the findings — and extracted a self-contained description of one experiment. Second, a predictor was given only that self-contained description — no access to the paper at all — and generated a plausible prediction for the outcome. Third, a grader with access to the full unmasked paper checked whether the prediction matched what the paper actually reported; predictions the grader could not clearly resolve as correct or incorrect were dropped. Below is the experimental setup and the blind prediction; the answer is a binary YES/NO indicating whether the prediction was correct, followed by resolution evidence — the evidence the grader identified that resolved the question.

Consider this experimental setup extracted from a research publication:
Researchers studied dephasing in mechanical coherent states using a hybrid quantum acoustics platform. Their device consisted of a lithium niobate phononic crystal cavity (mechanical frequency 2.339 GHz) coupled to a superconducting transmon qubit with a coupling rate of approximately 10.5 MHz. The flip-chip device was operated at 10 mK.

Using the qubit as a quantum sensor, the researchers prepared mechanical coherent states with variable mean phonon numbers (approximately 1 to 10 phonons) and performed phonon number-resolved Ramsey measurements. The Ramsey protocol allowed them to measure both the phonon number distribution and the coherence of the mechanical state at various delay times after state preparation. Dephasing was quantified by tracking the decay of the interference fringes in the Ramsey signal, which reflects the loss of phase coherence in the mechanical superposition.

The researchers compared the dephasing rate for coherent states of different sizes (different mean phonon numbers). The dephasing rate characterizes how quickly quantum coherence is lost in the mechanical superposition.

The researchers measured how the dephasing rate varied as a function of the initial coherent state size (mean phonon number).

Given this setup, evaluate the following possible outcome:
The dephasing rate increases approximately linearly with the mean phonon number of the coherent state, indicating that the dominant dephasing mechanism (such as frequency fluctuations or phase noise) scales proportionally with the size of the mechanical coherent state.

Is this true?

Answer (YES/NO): NO